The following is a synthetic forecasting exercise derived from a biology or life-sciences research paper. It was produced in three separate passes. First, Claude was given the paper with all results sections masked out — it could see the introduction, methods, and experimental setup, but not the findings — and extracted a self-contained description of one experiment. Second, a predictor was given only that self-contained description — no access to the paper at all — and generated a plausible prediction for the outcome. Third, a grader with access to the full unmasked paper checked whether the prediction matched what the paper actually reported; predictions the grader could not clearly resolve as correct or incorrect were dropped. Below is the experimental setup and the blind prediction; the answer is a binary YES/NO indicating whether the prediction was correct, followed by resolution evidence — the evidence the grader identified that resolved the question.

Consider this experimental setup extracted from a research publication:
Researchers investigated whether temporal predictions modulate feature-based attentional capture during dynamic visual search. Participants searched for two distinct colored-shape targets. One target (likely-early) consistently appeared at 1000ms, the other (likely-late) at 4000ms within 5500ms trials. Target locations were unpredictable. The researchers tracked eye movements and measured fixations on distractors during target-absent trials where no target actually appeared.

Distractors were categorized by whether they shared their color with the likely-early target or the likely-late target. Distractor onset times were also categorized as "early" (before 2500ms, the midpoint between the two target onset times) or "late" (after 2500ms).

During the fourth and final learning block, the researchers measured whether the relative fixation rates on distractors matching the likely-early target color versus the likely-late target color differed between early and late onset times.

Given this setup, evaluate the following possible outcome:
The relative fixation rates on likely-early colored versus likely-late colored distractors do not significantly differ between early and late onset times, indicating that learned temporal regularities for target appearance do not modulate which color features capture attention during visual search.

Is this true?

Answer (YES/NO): NO